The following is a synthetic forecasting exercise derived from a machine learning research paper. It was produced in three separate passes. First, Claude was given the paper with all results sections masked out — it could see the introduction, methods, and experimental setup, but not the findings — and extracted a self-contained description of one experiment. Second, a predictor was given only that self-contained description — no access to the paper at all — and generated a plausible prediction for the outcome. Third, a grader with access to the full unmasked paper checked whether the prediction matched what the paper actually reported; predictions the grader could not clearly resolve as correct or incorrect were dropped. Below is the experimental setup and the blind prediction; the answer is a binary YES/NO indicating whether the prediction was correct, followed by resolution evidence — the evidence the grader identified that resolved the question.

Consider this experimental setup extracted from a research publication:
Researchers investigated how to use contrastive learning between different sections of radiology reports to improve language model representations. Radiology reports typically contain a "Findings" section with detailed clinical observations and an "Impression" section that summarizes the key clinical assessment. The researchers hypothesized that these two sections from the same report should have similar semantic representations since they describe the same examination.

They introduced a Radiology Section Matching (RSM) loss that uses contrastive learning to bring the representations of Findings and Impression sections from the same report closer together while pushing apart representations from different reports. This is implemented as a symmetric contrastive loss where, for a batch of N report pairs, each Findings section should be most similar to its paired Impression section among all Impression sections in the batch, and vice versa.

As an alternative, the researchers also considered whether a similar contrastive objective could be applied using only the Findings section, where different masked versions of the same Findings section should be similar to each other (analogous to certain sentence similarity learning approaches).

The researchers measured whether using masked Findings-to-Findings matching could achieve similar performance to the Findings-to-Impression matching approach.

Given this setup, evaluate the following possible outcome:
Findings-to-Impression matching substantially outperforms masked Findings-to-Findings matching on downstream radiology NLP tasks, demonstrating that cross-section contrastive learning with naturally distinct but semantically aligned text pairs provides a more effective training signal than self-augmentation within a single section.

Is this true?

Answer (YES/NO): NO